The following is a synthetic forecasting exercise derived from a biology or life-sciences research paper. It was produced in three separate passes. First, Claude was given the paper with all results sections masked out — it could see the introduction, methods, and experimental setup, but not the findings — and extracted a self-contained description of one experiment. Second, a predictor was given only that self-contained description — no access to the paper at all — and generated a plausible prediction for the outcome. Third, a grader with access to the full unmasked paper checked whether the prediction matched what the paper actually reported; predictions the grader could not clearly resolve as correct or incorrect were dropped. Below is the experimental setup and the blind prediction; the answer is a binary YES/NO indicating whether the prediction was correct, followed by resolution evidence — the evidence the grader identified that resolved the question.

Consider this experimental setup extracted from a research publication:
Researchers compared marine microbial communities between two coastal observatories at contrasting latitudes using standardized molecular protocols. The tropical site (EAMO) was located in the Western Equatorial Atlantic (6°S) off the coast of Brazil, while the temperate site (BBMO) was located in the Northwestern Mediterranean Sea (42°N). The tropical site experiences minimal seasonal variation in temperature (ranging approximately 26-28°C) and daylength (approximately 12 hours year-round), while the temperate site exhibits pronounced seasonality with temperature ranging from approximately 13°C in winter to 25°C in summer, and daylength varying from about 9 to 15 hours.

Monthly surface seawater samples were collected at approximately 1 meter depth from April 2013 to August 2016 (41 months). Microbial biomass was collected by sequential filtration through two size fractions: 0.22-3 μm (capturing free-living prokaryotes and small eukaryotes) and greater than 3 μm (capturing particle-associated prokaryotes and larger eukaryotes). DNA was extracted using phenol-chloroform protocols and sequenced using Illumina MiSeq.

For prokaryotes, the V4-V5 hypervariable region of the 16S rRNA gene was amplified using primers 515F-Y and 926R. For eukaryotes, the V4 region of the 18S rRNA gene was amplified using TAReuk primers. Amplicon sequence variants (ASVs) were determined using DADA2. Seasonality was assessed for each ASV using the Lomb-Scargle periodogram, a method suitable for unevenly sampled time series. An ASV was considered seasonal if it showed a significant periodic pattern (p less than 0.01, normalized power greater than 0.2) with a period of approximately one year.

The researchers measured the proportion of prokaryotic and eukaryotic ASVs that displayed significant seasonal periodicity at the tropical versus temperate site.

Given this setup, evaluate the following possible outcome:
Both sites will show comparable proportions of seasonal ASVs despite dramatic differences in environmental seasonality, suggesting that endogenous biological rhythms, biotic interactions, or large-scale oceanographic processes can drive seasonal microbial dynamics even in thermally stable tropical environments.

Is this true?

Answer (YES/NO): NO